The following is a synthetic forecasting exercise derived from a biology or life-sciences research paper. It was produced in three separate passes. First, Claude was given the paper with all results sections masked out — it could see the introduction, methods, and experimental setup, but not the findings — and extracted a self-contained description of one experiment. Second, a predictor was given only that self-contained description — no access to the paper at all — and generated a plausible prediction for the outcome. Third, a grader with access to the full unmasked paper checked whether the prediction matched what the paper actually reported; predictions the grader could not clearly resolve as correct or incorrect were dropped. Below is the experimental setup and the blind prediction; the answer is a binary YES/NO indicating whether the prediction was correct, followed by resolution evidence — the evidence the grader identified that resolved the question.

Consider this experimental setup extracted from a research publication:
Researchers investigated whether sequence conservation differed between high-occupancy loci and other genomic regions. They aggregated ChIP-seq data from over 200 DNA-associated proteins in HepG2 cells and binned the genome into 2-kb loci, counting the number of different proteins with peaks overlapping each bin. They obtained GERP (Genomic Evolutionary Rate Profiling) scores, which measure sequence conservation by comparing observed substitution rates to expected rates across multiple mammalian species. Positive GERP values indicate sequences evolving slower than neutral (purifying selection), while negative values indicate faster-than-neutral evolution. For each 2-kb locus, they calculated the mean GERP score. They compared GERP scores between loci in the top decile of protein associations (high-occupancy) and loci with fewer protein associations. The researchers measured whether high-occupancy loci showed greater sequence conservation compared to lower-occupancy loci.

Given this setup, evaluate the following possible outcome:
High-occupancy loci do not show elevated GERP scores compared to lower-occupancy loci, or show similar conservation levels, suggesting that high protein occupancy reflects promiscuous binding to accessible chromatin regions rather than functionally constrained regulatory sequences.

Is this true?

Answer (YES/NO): NO